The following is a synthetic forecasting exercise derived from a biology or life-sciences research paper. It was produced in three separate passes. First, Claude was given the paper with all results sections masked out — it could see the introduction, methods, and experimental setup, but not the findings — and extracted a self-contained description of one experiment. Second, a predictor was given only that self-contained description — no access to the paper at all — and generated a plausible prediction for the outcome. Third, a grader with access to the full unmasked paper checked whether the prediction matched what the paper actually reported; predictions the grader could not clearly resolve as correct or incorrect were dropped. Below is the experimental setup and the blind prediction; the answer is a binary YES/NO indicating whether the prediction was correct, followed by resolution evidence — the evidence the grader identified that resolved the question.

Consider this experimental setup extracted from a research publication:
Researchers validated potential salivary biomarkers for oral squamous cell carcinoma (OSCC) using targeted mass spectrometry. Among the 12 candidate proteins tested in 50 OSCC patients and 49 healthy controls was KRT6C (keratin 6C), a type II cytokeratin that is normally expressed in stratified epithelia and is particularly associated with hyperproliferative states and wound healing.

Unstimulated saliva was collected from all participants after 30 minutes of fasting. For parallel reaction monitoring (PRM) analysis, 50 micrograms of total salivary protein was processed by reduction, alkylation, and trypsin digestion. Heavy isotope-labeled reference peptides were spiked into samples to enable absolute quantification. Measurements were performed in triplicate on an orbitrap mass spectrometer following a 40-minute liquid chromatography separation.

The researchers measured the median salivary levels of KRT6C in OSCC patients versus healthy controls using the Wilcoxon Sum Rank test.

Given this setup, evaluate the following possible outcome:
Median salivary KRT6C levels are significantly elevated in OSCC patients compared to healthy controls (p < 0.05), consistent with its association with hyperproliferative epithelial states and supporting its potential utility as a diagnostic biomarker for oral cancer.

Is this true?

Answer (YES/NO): YES